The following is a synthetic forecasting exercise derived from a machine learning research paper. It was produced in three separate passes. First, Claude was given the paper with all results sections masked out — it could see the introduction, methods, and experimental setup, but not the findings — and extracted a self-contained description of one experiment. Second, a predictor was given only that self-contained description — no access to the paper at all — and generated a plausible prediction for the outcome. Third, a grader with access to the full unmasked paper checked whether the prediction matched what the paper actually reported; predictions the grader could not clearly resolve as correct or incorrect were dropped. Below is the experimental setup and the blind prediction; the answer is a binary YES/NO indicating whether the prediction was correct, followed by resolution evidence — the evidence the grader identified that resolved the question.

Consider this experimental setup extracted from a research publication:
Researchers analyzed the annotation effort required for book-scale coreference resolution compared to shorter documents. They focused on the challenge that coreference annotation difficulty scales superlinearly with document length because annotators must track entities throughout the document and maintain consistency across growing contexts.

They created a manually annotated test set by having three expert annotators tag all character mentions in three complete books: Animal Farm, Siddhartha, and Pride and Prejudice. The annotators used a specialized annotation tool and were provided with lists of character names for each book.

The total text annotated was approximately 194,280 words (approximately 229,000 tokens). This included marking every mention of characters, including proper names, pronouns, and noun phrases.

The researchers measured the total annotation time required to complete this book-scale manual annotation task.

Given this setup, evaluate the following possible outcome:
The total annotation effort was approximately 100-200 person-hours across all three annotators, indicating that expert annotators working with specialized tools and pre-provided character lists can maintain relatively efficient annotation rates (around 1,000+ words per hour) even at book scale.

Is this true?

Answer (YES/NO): YES